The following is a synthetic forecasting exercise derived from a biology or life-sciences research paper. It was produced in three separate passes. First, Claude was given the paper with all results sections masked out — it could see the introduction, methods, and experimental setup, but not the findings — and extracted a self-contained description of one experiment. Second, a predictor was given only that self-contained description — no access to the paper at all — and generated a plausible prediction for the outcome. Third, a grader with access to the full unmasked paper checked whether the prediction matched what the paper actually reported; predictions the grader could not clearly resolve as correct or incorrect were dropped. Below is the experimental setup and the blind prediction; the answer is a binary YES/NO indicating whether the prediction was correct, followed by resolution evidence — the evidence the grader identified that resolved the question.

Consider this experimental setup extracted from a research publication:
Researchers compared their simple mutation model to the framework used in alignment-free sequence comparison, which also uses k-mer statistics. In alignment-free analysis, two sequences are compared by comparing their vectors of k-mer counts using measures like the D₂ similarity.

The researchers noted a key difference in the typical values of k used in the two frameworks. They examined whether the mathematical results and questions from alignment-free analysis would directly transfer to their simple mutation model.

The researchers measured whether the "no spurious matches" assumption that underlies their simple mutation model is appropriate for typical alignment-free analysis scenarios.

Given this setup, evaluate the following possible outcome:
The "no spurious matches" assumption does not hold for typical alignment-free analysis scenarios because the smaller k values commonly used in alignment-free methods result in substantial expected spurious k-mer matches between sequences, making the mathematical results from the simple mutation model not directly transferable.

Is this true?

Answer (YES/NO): YES